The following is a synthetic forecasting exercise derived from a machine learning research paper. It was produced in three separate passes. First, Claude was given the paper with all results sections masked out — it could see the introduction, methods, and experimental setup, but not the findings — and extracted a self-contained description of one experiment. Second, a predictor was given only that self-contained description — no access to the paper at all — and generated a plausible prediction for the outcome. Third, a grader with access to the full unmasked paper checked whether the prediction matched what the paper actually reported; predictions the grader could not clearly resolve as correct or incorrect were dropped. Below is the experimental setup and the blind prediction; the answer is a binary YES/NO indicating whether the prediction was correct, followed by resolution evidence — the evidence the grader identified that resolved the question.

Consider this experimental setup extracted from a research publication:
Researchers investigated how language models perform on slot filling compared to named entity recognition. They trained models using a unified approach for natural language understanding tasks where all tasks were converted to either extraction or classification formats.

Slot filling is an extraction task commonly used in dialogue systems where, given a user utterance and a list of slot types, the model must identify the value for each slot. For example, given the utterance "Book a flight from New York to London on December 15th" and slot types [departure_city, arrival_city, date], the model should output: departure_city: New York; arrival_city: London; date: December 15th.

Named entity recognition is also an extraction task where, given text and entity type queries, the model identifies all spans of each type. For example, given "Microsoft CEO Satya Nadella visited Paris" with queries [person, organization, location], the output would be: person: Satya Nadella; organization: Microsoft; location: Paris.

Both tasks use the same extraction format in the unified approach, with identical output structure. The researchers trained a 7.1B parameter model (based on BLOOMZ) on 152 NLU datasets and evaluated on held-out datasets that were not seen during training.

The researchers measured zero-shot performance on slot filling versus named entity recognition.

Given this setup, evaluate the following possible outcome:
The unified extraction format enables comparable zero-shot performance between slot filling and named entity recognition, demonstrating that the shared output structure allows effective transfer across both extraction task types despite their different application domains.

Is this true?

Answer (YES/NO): NO